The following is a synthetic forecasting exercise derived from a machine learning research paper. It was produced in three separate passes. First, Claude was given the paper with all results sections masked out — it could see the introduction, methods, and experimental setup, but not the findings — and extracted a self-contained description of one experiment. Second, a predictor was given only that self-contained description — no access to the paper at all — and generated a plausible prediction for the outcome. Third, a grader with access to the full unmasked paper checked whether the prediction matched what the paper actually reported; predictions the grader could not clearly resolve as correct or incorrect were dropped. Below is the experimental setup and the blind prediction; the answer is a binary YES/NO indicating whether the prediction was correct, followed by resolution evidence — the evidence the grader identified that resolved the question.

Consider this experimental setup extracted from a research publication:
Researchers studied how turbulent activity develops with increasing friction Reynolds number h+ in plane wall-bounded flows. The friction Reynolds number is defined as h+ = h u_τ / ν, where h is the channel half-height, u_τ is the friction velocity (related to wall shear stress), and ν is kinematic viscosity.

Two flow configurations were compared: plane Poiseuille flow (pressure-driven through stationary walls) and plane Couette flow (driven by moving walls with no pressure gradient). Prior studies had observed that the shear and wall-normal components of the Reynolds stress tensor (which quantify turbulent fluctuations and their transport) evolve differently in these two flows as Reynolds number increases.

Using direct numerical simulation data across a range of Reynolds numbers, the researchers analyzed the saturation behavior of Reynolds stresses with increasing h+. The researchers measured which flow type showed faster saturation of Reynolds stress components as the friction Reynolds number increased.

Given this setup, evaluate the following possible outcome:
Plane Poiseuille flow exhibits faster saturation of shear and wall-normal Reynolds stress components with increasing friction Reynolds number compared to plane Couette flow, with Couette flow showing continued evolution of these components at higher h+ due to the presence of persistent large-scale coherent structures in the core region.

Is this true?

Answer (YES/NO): NO